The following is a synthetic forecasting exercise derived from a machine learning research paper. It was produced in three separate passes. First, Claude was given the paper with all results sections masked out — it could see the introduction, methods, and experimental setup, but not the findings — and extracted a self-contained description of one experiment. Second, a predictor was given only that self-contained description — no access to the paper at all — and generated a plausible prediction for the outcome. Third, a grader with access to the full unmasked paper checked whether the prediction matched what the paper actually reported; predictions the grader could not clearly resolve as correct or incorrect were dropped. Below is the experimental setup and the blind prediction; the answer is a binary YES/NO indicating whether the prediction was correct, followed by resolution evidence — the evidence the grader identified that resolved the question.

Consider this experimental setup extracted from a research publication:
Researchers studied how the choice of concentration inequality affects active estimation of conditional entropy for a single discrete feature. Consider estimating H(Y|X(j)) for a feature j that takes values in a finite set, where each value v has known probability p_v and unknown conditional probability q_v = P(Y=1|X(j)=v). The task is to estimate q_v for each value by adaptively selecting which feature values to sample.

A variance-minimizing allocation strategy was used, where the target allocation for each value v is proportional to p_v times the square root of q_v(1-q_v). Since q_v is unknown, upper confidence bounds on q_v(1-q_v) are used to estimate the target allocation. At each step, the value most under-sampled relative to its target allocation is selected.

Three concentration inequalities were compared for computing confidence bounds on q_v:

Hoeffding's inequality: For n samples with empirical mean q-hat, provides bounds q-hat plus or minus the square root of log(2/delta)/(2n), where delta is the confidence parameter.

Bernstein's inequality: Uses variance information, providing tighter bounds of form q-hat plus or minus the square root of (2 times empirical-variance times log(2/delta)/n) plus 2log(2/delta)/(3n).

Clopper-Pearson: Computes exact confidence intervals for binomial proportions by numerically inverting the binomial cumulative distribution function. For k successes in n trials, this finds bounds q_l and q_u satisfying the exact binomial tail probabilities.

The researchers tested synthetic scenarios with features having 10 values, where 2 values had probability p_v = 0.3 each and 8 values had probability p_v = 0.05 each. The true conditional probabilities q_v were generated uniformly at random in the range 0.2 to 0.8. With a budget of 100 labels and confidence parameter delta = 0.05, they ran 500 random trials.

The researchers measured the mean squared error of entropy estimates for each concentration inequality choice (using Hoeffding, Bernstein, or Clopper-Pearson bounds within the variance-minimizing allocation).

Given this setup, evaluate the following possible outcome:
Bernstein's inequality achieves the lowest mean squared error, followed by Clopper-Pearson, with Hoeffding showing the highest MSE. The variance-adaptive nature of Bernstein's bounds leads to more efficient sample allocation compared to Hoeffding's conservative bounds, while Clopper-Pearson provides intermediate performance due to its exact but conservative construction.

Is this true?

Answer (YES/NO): NO